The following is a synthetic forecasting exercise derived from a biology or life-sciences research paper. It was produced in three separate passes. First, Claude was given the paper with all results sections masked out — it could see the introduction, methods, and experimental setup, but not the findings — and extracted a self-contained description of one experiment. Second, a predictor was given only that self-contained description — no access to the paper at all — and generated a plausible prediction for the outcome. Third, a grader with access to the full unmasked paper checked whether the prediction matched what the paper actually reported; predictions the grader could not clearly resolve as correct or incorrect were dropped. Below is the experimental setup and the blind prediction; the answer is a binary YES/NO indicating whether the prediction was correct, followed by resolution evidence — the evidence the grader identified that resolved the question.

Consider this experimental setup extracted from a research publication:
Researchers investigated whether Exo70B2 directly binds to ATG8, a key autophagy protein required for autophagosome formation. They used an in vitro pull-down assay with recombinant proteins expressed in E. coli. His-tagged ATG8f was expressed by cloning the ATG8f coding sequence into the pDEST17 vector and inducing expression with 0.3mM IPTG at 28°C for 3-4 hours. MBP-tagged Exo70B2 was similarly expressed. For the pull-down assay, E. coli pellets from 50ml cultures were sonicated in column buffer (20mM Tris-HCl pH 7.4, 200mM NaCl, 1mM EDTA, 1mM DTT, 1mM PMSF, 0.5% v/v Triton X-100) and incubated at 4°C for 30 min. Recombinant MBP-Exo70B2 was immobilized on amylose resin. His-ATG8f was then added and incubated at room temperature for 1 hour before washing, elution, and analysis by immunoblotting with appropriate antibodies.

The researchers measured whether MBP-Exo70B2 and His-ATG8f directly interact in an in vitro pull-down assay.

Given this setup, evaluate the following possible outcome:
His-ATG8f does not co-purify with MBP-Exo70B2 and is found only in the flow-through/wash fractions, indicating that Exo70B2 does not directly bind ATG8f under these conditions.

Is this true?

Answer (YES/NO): NO